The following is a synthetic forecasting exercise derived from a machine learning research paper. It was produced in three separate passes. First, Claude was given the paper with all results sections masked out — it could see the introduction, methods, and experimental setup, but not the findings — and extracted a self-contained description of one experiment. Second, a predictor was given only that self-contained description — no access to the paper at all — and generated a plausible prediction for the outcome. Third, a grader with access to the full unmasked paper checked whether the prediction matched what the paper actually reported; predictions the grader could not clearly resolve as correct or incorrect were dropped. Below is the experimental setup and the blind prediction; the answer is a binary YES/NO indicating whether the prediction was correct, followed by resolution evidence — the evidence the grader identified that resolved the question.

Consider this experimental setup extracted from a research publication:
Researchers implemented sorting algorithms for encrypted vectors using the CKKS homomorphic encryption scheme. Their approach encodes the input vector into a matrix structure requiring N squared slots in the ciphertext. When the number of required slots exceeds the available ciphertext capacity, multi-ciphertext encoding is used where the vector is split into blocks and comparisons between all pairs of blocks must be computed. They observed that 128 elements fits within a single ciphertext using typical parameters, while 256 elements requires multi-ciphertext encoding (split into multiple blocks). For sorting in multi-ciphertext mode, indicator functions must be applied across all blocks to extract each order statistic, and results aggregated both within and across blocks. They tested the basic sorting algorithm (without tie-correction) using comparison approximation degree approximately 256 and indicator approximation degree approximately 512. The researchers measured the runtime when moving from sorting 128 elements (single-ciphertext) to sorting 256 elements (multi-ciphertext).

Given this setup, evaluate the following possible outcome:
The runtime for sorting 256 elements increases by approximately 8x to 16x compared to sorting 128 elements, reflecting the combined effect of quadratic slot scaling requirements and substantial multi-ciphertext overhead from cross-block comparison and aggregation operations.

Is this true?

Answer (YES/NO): YES